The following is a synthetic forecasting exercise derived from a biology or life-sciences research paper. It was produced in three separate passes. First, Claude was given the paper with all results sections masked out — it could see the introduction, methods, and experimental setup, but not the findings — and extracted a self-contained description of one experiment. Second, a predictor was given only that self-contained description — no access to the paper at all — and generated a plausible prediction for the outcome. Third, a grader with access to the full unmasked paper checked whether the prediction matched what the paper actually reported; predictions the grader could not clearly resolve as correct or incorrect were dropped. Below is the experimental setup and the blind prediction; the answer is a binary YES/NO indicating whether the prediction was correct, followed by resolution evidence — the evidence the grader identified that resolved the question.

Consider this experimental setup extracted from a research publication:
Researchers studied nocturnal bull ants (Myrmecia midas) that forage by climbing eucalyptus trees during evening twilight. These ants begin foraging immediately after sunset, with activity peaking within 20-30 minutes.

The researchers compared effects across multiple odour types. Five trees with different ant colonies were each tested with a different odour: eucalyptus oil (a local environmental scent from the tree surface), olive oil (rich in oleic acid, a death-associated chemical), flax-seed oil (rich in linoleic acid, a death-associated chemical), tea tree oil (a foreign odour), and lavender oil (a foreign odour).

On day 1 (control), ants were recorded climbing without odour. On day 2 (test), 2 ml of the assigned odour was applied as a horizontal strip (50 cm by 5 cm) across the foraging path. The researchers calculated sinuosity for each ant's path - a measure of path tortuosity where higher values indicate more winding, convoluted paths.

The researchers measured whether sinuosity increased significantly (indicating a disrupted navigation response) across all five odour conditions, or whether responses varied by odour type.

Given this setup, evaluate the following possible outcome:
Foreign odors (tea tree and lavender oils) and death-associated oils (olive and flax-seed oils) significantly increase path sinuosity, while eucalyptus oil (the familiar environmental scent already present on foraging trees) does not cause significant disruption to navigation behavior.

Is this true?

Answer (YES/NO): YES